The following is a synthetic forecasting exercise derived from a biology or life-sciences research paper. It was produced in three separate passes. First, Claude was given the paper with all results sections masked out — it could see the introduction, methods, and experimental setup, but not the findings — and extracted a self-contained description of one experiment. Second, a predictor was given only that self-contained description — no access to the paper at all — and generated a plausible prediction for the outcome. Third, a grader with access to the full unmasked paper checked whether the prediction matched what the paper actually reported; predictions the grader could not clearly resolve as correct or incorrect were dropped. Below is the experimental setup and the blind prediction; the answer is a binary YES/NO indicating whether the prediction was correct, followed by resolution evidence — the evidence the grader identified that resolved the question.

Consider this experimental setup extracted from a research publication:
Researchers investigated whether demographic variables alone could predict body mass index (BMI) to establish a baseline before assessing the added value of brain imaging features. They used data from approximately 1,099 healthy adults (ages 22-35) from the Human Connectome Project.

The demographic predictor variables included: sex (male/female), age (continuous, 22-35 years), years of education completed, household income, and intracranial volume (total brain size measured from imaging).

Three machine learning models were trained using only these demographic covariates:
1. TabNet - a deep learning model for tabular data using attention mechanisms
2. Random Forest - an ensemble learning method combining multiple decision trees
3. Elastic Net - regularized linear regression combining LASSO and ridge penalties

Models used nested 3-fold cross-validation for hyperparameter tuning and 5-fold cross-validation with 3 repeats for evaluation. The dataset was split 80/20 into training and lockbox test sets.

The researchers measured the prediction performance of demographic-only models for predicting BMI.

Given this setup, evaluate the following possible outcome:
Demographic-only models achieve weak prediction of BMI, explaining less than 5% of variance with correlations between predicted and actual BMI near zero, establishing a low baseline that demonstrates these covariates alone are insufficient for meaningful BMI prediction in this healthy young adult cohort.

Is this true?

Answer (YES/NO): YES